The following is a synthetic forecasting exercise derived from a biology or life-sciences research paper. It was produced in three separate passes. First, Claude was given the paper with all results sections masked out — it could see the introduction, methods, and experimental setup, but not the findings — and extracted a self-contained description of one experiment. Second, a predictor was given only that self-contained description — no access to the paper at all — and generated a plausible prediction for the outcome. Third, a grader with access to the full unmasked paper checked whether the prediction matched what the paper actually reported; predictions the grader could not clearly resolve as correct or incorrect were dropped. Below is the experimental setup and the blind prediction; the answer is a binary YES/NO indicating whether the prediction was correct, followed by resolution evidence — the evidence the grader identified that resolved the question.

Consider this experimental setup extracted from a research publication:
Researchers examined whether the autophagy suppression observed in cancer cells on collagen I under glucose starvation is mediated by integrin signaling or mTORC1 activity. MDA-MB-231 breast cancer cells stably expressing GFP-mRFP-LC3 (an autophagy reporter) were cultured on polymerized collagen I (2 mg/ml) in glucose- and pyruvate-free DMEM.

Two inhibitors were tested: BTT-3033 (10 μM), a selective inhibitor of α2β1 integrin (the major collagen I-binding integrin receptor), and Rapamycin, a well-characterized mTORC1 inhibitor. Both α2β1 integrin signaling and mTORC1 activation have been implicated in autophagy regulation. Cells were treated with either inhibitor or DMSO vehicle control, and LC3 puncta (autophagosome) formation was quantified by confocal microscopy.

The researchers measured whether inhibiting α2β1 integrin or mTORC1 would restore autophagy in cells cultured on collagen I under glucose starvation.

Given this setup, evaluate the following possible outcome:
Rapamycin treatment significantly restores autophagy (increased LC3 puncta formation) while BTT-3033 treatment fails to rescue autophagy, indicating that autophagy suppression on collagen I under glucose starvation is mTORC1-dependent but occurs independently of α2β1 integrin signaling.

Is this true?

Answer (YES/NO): NO